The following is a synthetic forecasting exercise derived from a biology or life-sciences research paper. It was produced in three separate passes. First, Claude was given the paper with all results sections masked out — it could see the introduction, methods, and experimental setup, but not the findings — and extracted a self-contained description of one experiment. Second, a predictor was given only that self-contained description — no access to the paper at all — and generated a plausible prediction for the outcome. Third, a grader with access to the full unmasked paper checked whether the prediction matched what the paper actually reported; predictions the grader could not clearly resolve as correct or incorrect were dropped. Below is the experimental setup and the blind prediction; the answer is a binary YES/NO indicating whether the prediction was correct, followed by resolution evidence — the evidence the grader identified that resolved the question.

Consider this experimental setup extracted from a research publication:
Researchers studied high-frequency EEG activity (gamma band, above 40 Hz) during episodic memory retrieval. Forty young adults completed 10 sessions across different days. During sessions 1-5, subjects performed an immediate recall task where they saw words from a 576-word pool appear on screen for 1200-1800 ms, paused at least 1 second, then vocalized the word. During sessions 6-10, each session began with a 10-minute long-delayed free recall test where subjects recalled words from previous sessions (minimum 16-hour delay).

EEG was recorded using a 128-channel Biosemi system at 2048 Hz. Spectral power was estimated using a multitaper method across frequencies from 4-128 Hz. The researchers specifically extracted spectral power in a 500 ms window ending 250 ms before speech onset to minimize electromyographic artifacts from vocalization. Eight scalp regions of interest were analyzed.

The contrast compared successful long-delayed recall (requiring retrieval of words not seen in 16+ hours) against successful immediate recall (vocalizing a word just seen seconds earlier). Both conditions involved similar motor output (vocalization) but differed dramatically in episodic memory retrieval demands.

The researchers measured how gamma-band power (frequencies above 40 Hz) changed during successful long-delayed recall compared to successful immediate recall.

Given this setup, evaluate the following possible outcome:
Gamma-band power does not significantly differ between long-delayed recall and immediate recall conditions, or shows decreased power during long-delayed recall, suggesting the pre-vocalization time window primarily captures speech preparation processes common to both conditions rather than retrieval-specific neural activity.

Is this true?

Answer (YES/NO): NO